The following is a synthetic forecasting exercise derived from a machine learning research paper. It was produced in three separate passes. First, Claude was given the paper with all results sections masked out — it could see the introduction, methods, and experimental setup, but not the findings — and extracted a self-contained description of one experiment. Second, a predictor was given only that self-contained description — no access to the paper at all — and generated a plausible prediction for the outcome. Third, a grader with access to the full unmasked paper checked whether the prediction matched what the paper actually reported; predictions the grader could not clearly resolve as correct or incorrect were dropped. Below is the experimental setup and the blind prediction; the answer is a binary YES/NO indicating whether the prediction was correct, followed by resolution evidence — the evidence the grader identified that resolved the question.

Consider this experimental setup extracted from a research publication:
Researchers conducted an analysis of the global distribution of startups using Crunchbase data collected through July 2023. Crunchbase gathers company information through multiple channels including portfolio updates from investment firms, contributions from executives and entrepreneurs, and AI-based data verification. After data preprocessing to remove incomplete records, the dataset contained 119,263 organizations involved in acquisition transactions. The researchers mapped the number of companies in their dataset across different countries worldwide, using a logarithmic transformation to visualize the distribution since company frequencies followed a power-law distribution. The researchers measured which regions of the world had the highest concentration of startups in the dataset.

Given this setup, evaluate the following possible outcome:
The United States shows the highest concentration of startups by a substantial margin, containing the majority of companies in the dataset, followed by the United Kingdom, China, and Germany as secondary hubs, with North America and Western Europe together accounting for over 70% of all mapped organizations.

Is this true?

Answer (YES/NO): NO